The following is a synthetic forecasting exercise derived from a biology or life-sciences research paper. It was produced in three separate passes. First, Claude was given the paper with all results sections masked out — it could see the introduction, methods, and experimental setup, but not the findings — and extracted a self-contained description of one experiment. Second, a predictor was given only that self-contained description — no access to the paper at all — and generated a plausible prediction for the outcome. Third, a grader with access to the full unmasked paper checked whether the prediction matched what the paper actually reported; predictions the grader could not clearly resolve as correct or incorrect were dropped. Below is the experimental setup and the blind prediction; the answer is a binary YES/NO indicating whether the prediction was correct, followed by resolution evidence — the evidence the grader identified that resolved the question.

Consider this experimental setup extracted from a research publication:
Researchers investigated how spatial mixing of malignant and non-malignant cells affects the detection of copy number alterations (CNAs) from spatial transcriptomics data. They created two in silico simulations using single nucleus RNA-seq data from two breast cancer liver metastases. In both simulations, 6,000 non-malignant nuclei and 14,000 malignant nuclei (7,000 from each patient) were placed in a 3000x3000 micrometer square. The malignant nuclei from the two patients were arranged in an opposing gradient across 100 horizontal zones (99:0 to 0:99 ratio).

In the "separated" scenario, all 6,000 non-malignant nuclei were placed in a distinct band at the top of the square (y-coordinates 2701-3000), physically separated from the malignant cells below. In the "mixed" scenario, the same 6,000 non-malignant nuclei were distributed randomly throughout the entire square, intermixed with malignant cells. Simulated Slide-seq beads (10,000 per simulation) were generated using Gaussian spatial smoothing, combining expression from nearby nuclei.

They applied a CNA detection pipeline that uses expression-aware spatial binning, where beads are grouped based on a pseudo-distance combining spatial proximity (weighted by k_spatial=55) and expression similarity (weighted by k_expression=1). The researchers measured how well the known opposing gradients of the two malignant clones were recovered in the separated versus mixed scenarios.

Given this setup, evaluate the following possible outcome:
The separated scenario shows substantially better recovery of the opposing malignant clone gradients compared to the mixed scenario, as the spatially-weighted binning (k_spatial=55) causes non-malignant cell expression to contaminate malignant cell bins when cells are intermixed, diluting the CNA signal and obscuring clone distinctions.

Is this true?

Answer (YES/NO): NO